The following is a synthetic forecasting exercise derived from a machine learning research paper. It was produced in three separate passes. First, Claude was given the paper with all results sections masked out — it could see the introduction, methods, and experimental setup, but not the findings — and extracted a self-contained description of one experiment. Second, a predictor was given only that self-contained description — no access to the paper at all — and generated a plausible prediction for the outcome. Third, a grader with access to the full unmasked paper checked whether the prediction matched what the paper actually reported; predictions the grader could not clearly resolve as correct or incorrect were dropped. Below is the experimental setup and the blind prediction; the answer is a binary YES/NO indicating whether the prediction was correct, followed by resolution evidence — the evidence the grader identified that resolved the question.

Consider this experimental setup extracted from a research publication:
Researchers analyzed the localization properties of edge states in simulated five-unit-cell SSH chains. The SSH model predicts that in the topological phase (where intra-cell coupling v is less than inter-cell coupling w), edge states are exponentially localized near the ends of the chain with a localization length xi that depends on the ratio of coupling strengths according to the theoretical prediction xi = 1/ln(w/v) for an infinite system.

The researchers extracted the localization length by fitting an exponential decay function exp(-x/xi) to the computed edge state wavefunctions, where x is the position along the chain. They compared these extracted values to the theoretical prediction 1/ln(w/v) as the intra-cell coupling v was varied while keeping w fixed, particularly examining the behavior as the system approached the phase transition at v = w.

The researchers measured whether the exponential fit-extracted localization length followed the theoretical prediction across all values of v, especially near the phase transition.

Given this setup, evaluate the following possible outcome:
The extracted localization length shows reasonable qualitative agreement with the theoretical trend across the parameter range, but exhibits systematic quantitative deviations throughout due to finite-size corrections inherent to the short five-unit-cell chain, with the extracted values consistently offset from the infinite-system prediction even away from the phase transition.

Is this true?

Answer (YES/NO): NO